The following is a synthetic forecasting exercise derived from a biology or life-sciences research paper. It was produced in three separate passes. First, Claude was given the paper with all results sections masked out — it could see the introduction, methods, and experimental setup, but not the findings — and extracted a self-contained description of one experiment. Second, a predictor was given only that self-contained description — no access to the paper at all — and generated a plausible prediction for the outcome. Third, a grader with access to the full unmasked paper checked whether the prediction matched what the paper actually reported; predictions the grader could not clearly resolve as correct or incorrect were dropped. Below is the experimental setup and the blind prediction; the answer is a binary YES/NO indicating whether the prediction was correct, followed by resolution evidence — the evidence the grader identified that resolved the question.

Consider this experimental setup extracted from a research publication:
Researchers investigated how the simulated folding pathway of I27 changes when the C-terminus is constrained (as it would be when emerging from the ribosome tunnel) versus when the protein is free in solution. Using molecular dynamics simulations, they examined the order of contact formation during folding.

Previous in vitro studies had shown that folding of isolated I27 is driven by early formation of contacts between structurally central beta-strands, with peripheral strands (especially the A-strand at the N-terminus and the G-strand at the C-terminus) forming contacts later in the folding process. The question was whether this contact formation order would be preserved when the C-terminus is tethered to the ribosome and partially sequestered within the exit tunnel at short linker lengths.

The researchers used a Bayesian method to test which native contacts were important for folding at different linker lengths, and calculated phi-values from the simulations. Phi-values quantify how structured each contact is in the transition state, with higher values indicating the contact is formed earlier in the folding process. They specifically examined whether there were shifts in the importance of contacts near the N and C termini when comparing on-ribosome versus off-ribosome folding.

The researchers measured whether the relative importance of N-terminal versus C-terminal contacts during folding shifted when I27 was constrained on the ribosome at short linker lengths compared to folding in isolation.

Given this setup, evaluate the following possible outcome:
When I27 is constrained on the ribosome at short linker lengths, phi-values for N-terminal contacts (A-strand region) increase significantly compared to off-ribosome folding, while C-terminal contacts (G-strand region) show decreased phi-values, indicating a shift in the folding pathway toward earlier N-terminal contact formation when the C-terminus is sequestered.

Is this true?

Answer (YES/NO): NO